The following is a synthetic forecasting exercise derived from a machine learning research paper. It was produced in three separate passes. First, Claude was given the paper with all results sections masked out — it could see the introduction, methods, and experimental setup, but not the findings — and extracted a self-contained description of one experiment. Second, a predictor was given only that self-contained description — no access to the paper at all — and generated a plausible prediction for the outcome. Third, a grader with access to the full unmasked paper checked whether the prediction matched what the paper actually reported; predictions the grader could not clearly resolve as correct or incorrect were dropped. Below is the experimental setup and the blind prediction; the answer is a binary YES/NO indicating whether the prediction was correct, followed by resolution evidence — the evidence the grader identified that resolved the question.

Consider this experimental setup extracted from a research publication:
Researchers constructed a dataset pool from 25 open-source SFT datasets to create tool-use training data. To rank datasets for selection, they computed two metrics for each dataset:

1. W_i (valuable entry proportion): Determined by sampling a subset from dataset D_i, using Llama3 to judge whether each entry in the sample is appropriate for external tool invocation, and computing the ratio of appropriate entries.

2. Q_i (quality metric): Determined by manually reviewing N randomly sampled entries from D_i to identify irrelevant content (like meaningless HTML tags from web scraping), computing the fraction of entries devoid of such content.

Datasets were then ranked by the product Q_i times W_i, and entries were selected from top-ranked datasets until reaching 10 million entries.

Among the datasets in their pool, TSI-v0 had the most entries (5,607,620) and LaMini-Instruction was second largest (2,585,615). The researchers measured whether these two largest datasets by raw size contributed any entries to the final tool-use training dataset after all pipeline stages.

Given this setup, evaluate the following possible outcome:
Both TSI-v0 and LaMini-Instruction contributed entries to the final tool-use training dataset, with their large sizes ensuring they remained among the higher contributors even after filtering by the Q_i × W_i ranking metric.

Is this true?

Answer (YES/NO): NO